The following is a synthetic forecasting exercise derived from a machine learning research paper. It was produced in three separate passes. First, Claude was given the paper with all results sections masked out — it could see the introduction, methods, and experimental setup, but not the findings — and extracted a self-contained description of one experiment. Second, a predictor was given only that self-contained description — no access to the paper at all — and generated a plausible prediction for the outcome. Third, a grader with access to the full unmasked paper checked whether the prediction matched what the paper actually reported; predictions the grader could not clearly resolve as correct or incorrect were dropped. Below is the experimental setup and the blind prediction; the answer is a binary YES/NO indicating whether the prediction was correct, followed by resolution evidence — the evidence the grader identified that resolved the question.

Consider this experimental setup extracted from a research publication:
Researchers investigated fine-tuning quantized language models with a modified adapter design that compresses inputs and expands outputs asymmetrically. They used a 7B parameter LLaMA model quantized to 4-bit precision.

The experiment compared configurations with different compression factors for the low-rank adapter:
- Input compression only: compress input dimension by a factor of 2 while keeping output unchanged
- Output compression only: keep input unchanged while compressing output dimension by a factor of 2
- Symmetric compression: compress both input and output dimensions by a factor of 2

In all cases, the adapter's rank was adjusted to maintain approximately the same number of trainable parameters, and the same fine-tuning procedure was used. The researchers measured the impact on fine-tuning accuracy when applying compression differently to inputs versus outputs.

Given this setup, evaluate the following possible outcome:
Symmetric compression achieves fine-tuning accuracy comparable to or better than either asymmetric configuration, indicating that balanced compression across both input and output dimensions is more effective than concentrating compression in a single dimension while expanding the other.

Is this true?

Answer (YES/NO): YES